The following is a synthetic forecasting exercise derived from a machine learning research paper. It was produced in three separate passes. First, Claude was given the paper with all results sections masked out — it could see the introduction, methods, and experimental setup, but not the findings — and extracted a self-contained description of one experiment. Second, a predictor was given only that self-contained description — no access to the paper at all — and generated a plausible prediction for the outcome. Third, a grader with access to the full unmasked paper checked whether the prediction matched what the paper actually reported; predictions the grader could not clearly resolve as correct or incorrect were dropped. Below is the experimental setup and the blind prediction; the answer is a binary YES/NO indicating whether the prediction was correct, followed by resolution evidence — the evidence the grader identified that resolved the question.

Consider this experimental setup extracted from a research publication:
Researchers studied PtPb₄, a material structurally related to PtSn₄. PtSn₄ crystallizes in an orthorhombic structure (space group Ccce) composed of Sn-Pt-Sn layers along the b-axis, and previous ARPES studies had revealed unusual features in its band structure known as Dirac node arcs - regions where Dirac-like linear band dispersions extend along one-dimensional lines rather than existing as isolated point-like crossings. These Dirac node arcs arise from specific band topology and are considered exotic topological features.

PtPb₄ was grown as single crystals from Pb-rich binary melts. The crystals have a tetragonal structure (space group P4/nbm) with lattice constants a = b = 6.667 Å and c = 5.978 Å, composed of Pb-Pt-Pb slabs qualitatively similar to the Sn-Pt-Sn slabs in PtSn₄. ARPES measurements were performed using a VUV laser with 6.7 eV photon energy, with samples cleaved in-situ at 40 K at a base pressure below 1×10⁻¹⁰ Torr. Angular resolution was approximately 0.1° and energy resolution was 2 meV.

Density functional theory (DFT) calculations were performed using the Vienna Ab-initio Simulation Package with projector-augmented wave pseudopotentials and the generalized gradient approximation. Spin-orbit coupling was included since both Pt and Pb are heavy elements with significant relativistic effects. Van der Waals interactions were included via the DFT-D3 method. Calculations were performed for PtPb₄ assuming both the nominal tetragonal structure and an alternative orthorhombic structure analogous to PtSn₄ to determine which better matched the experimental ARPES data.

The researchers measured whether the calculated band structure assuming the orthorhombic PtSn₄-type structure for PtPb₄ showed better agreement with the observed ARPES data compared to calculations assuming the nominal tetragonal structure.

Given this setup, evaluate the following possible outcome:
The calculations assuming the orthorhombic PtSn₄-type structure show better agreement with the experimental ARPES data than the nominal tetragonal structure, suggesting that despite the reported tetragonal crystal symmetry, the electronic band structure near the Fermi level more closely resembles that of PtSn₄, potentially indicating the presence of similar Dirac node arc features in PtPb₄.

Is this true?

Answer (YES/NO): NO